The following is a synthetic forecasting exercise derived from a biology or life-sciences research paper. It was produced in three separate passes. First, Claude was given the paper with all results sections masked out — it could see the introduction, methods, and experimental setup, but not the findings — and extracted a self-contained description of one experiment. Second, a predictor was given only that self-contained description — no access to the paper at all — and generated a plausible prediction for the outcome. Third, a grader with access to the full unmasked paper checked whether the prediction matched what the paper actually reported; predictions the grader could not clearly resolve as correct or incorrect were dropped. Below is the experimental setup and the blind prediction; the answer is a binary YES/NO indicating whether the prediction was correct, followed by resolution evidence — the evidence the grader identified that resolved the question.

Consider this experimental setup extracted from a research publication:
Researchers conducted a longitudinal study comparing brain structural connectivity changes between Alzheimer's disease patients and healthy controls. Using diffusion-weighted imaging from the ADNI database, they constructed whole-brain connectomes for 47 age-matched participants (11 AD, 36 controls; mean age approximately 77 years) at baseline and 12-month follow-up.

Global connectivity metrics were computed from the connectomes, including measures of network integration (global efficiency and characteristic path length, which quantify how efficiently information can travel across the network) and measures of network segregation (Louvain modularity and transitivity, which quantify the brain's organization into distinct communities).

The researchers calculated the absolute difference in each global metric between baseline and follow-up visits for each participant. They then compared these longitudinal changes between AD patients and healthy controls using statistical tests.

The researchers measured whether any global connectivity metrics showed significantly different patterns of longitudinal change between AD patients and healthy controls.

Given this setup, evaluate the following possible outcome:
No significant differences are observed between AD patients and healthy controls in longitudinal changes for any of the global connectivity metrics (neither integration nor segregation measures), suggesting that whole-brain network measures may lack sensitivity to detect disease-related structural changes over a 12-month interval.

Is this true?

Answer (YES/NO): NO